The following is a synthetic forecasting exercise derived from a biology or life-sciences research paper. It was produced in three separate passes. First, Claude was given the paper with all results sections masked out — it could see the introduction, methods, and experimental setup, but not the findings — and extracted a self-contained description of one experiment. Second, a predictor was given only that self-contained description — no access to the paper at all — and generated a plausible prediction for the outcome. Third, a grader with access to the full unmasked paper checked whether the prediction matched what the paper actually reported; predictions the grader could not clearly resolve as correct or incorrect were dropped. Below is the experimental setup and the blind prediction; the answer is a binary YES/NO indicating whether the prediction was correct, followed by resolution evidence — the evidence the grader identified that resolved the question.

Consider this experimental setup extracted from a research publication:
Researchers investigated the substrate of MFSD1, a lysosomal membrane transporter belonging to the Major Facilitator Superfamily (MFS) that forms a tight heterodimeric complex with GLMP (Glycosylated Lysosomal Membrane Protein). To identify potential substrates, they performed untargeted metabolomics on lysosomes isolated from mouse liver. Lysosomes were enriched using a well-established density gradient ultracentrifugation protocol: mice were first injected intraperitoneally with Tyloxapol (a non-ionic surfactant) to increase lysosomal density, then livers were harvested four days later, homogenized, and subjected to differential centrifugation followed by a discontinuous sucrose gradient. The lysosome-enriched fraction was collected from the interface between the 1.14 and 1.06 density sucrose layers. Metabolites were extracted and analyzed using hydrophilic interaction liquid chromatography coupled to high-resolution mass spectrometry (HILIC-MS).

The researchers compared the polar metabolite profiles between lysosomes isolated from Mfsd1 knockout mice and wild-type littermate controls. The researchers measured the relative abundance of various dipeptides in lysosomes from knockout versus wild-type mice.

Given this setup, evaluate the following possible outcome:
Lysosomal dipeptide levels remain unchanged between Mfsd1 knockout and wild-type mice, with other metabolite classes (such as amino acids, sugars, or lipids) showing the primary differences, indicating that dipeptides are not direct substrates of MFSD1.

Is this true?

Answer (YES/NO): NO